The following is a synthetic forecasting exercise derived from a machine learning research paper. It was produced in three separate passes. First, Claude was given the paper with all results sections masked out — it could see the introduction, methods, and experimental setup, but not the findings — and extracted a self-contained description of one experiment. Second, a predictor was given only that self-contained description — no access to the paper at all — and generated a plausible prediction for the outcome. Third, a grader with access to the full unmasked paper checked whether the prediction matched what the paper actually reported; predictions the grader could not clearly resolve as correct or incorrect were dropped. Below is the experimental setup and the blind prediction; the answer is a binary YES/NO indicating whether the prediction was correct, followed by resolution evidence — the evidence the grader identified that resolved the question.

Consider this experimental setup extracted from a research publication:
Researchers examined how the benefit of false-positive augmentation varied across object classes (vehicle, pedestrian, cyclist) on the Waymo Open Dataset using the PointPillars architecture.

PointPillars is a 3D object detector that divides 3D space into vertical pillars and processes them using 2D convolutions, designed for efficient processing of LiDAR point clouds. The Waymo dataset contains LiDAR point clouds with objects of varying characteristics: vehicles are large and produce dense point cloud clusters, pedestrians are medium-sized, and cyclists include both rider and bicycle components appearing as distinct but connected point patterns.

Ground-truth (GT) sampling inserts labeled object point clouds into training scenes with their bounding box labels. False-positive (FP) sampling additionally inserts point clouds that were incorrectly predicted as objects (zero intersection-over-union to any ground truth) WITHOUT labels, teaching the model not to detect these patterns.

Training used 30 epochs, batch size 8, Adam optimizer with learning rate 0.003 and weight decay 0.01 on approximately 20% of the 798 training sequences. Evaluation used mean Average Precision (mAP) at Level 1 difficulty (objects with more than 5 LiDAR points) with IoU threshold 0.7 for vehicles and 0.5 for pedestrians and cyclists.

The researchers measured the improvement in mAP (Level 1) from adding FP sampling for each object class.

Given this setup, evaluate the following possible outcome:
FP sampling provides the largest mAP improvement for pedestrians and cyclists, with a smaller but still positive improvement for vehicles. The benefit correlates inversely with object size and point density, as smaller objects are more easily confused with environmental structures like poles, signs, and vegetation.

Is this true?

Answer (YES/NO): YES